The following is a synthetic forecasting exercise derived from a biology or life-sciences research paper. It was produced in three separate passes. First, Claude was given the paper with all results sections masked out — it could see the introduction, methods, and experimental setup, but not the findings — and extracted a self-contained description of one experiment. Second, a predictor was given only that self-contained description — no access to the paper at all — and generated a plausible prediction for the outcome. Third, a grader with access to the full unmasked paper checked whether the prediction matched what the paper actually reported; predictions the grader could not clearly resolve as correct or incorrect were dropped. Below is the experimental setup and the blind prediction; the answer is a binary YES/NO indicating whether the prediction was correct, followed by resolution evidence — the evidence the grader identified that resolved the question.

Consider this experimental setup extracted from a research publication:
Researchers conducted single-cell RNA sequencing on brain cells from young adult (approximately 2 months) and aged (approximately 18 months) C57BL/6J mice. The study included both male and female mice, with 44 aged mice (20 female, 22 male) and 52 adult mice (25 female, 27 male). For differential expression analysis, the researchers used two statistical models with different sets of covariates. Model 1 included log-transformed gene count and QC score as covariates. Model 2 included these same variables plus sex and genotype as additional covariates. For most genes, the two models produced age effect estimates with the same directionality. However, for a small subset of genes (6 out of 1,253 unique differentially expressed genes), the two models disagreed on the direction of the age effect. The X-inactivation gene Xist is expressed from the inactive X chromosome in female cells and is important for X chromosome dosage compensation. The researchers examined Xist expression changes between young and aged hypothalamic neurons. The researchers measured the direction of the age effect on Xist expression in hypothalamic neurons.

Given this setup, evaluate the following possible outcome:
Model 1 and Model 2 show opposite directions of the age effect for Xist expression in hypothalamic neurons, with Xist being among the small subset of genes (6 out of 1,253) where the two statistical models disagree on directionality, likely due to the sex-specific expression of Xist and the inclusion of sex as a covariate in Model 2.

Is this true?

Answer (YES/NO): YES